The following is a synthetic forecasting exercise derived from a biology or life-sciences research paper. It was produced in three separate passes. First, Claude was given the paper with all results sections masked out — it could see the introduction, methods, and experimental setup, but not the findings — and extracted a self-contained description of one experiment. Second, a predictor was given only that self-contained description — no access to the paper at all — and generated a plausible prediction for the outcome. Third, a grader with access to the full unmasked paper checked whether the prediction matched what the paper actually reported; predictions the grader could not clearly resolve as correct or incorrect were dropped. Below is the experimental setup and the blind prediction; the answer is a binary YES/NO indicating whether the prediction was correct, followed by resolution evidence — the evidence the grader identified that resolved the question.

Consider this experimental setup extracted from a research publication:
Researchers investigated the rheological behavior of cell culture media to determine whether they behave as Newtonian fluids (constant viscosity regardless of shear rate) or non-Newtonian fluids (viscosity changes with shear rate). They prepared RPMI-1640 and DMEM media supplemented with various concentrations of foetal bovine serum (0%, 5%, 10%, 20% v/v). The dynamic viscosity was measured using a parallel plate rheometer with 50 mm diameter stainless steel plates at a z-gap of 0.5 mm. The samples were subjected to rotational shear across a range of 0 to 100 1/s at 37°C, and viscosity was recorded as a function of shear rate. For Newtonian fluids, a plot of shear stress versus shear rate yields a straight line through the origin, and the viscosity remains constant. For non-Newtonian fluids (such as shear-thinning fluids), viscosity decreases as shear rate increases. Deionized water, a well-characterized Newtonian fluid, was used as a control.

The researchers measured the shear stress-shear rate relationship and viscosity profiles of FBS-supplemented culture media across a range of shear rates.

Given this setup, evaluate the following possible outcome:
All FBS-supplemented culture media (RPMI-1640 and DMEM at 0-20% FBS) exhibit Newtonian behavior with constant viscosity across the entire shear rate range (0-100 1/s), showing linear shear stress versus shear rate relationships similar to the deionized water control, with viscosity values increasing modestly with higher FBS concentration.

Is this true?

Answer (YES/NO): NO